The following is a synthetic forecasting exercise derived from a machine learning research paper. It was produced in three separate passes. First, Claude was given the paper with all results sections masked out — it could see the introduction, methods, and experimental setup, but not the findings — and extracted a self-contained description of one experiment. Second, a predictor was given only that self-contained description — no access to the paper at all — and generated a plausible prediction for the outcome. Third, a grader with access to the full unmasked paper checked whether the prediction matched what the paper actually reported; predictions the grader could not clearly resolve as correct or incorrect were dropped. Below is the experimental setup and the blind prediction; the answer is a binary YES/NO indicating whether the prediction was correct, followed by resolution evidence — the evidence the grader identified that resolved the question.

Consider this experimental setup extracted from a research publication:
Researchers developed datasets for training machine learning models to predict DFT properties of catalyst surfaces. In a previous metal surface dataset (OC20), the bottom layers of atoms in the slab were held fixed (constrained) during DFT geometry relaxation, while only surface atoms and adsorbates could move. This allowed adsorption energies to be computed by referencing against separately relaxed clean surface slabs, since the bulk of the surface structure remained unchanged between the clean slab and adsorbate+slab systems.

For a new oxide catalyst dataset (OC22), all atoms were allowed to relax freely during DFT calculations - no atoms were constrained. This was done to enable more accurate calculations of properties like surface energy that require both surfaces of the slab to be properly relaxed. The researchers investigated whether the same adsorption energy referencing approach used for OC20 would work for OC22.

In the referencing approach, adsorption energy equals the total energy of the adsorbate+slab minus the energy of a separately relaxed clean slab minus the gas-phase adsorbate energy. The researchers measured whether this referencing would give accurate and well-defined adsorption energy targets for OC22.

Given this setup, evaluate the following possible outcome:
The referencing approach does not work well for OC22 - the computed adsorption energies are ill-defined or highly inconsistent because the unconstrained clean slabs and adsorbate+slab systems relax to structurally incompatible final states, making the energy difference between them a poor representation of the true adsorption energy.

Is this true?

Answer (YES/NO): YES